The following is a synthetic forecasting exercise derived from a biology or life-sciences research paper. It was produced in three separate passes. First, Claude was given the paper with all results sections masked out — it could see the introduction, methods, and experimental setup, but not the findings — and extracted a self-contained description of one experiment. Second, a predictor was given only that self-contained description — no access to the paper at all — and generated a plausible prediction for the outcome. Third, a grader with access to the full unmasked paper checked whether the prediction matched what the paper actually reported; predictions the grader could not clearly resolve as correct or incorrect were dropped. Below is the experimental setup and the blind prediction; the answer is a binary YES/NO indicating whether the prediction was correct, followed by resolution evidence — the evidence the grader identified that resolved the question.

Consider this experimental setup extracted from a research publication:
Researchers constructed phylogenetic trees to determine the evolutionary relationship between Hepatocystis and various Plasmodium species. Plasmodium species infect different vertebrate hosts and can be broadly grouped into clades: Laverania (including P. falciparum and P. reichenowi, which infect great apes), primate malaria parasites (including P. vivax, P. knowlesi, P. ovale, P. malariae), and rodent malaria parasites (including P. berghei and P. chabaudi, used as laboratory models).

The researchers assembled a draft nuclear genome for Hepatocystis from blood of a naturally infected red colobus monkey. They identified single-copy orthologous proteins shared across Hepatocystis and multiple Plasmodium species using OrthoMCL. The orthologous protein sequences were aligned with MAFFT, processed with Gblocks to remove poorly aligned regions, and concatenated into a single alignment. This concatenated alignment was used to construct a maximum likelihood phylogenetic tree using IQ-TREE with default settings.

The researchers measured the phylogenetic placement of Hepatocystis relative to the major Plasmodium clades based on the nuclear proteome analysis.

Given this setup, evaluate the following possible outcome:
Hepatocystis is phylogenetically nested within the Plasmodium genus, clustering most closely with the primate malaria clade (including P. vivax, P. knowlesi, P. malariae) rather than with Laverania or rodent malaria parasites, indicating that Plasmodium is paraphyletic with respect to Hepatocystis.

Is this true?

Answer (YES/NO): NO